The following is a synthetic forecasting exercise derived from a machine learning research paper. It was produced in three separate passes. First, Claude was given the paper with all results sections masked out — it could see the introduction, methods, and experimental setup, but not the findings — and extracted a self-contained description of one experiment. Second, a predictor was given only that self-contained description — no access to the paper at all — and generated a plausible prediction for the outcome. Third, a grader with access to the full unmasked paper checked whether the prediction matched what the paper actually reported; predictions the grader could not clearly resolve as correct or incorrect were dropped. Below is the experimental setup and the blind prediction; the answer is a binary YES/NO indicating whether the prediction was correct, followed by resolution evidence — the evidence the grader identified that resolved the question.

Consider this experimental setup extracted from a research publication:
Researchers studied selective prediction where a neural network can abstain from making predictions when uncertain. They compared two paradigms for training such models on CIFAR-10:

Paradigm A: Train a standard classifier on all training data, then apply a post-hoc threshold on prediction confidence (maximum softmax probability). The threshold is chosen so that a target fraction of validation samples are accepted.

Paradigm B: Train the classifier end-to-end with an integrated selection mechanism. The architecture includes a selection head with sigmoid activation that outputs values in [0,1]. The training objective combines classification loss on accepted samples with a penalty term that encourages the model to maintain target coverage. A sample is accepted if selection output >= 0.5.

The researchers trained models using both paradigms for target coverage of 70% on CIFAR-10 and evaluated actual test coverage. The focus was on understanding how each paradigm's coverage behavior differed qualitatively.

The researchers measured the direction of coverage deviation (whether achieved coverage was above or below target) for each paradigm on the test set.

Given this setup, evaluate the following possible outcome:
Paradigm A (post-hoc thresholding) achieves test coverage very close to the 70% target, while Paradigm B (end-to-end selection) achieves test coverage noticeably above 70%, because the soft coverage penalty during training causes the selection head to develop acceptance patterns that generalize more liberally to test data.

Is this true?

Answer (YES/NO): NO